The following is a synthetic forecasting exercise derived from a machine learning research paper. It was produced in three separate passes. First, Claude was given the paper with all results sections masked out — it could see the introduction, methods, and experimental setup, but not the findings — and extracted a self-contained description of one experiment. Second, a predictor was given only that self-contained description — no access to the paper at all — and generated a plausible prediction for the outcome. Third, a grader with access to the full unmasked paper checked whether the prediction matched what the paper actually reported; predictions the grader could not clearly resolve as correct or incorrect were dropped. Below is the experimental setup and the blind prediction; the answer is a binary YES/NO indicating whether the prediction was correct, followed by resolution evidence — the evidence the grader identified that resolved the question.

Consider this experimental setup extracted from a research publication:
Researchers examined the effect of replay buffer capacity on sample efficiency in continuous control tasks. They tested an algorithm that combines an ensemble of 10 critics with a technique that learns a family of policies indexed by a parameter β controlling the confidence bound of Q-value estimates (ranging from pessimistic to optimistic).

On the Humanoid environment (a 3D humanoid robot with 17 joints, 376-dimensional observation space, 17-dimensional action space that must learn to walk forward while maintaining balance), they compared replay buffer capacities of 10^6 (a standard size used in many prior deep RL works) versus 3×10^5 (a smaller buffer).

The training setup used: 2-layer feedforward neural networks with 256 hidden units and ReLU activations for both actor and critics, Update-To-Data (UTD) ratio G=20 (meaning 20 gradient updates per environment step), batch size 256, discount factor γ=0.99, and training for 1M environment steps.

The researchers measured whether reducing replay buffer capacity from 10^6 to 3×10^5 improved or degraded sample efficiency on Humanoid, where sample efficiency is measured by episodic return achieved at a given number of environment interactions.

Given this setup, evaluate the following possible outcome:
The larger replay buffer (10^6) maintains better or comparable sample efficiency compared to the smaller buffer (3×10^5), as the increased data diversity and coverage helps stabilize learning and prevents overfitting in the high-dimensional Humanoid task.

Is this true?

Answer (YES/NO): NO